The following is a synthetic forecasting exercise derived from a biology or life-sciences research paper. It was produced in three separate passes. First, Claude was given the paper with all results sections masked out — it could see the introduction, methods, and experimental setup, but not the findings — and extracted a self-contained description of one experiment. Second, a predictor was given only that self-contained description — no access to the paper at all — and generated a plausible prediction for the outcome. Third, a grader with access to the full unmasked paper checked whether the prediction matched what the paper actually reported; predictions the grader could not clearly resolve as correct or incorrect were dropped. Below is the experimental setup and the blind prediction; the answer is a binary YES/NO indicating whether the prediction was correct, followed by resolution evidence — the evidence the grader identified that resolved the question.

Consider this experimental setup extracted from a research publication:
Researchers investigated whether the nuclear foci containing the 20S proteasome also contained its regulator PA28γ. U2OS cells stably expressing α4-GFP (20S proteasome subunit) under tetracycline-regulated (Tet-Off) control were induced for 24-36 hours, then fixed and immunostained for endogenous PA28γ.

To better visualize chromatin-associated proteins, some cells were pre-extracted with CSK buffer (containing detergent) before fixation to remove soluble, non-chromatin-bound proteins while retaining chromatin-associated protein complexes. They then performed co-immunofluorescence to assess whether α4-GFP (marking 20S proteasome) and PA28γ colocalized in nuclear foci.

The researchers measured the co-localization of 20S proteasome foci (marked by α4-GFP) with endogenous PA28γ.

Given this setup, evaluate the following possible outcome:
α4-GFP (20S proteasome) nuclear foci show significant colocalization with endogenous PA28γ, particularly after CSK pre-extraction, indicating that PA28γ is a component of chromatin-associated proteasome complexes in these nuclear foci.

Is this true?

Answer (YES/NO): YES